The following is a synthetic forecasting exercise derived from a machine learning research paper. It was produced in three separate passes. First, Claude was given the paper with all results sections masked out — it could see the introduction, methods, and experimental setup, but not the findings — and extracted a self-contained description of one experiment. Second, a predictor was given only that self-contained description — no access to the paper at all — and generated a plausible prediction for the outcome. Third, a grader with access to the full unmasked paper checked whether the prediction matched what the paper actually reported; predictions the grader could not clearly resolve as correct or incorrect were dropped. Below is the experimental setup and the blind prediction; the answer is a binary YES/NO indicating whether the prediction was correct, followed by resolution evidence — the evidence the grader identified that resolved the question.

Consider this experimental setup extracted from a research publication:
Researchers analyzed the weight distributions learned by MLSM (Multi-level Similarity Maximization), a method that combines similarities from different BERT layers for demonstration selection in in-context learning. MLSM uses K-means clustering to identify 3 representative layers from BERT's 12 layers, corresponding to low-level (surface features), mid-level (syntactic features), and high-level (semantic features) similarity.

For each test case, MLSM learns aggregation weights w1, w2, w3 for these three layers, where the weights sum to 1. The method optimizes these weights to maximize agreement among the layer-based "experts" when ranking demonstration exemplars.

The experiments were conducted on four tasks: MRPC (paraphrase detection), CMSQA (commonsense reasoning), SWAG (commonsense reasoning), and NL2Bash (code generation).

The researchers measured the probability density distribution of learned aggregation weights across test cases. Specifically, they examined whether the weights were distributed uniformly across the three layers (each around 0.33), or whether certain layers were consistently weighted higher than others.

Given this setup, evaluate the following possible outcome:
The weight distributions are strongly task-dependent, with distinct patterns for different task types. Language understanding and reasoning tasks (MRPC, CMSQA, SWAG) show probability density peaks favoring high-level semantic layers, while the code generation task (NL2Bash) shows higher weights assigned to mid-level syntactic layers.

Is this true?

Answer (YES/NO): NO